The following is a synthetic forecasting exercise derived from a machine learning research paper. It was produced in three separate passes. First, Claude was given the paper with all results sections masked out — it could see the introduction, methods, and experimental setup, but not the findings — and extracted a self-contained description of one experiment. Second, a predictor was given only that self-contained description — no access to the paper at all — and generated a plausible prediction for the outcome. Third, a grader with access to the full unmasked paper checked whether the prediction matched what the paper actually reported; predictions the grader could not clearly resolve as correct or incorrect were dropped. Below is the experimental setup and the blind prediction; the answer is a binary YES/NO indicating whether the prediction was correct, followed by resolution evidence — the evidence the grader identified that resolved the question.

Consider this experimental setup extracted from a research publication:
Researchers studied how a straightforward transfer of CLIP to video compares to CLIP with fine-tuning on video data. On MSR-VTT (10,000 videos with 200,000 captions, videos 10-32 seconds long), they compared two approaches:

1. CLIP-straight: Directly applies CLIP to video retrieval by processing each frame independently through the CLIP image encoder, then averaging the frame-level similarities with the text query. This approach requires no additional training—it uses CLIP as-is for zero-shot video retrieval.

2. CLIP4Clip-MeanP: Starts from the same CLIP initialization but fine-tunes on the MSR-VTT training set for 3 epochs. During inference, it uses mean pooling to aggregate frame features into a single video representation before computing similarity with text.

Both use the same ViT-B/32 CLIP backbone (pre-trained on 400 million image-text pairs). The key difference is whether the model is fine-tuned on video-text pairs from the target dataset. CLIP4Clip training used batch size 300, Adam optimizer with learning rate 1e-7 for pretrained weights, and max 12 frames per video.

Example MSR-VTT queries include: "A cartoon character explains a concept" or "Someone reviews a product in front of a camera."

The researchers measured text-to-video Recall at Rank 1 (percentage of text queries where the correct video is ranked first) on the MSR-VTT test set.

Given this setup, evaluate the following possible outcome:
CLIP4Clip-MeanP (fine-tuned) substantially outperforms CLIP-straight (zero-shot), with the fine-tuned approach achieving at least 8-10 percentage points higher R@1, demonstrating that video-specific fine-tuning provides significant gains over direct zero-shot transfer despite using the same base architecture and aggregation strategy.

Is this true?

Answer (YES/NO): YES